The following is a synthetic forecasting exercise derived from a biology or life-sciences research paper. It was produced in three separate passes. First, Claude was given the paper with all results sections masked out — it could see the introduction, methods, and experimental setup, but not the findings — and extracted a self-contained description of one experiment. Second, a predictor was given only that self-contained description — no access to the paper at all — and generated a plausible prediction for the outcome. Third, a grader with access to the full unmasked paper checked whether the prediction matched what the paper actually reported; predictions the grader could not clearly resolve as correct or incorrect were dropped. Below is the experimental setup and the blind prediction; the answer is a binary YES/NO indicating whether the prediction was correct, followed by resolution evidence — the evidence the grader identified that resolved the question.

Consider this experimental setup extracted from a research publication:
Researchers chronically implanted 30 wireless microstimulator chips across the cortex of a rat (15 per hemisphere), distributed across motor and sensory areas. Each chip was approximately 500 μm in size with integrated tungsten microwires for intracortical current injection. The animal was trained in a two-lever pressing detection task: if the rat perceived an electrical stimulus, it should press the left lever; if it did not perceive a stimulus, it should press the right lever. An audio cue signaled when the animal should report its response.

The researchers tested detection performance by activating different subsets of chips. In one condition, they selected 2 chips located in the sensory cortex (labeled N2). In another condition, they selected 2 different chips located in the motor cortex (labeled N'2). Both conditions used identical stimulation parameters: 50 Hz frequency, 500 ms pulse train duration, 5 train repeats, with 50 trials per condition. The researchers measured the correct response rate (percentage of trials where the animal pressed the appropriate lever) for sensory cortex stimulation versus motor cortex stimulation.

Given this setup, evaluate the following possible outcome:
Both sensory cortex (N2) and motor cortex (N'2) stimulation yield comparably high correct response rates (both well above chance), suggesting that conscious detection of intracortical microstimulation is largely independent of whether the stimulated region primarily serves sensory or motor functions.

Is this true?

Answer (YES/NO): NO